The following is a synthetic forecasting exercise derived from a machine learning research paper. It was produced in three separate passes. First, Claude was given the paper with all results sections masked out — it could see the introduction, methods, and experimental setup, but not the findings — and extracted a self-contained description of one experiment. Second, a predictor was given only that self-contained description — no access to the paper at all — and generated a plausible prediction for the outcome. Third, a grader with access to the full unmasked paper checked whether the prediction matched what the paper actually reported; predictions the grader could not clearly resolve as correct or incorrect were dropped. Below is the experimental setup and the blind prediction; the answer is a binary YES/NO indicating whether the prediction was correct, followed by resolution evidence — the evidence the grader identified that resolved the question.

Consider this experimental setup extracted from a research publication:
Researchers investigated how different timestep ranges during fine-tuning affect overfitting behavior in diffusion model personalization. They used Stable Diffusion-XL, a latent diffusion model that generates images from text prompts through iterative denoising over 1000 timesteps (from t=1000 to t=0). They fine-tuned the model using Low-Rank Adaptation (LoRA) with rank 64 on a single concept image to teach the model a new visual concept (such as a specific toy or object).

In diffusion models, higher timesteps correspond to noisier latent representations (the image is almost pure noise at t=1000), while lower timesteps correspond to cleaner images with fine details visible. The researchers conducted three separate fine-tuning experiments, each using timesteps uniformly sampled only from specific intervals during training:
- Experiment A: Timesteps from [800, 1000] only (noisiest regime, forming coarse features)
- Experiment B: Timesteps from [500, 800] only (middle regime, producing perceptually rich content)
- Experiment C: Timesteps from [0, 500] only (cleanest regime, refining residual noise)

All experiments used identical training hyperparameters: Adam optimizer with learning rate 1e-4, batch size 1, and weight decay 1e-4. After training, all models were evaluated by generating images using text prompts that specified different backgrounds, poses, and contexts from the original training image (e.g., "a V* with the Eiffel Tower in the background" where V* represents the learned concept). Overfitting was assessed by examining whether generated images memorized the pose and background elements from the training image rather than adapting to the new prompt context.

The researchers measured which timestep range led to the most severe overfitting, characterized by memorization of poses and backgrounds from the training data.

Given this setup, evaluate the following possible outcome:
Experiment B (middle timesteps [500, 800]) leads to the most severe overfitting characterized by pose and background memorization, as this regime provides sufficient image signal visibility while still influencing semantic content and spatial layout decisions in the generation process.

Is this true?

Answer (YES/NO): NO